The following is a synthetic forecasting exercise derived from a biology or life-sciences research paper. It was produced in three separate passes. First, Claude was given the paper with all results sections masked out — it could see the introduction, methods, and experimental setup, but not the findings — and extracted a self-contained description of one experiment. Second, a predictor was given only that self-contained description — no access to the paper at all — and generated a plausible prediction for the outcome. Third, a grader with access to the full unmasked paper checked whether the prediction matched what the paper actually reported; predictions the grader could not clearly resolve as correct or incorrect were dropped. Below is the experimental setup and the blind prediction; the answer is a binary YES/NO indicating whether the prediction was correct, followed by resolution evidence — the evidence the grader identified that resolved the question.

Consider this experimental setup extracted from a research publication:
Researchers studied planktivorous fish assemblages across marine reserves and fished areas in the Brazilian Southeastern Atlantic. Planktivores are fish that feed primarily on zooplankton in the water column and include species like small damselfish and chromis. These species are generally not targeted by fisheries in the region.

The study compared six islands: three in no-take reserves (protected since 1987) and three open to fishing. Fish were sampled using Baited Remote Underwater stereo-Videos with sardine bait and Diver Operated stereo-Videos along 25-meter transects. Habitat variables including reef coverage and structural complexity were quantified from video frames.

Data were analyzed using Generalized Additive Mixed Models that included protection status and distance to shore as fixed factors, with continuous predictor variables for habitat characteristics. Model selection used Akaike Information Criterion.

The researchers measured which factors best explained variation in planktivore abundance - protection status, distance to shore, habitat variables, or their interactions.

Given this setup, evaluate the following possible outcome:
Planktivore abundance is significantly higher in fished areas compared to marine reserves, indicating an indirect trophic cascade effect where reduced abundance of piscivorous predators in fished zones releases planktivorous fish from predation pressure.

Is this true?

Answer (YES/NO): NO